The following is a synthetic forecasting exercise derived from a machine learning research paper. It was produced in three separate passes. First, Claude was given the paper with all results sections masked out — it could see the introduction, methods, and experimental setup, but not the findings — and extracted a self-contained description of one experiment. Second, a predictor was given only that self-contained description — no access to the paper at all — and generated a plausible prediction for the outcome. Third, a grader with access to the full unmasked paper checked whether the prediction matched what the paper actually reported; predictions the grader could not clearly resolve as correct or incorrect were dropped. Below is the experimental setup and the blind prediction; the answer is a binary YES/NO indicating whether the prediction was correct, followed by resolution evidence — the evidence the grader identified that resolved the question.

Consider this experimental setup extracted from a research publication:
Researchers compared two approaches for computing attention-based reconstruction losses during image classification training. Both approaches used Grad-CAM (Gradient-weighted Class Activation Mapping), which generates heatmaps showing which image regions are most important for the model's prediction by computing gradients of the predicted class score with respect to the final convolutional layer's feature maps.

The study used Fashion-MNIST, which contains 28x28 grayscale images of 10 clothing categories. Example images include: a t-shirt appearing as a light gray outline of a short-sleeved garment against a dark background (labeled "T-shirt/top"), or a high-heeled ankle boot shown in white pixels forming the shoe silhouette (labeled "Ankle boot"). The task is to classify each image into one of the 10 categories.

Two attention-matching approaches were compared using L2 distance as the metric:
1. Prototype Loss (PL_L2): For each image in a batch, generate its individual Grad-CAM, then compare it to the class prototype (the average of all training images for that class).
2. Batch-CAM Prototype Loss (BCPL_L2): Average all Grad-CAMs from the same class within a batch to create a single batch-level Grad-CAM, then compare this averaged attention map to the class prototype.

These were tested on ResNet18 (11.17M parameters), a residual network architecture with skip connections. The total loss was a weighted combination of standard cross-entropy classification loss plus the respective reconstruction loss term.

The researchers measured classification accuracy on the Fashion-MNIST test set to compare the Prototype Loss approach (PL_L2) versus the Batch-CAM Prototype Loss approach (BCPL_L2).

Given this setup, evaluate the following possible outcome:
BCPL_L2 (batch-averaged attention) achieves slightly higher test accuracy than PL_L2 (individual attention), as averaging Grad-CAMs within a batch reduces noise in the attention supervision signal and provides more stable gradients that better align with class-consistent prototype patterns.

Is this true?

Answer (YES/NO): YES